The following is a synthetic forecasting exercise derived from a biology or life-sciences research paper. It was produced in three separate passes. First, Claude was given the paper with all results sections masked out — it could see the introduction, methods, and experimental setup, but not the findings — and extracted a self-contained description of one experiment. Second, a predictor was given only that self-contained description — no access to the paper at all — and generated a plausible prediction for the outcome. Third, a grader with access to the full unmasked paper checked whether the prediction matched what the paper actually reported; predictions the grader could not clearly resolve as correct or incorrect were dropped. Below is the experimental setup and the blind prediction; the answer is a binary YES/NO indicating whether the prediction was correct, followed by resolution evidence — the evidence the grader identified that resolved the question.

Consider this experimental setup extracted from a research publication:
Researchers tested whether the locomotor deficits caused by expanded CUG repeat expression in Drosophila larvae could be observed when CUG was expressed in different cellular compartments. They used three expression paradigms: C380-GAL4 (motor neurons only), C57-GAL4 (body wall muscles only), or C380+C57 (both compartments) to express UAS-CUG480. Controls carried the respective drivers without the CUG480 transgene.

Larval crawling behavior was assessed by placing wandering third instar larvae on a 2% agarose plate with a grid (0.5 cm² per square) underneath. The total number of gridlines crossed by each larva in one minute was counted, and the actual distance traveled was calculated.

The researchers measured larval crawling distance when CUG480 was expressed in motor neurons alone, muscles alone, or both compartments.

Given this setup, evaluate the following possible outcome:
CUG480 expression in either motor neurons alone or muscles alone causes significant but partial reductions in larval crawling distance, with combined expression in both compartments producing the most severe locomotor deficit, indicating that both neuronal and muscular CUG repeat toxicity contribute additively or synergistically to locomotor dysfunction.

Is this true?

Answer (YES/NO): YES